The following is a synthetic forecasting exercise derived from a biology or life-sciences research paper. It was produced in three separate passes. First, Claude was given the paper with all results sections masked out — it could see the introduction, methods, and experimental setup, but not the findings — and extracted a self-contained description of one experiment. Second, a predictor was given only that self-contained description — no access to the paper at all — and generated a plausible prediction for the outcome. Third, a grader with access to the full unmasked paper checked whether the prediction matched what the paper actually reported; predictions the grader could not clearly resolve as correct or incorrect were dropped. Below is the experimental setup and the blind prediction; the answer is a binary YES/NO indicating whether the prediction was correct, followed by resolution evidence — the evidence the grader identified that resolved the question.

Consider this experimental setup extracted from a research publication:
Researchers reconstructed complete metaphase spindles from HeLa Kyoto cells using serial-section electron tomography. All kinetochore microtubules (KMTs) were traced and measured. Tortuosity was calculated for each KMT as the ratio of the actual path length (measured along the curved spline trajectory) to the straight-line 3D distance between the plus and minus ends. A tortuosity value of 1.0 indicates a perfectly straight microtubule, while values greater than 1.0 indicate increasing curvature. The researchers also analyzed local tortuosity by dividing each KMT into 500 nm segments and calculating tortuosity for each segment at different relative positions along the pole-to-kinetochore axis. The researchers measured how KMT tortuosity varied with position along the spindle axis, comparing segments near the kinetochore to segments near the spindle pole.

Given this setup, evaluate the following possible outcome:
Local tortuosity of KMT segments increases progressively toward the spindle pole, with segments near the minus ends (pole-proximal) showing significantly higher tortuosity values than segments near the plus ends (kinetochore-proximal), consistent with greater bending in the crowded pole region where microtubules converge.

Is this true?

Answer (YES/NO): YES